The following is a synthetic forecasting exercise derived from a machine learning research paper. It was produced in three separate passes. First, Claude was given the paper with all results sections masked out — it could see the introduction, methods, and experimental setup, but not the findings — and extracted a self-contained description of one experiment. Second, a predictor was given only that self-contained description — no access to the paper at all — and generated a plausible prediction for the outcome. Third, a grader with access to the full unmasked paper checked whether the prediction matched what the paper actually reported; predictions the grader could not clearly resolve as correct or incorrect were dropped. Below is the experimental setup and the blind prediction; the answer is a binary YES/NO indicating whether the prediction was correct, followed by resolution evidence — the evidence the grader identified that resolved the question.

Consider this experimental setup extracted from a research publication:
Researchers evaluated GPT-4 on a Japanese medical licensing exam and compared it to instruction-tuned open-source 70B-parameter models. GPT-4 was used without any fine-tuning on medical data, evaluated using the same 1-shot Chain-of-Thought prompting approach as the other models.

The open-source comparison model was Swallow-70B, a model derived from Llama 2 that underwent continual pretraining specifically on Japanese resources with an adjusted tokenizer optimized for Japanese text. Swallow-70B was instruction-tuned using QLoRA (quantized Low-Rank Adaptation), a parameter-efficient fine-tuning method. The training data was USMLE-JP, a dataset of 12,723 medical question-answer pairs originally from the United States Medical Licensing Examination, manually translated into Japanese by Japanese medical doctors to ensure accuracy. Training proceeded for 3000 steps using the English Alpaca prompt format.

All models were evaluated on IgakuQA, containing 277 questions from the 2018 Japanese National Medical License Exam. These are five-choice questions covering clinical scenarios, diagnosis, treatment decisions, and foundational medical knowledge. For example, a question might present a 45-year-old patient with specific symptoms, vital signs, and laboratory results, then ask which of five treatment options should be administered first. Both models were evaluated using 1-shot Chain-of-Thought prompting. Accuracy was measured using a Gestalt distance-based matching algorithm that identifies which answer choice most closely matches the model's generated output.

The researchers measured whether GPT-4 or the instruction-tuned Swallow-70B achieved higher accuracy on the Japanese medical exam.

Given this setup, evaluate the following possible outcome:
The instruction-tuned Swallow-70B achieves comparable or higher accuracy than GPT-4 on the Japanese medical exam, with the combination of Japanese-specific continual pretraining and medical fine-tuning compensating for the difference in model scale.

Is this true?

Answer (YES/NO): NO